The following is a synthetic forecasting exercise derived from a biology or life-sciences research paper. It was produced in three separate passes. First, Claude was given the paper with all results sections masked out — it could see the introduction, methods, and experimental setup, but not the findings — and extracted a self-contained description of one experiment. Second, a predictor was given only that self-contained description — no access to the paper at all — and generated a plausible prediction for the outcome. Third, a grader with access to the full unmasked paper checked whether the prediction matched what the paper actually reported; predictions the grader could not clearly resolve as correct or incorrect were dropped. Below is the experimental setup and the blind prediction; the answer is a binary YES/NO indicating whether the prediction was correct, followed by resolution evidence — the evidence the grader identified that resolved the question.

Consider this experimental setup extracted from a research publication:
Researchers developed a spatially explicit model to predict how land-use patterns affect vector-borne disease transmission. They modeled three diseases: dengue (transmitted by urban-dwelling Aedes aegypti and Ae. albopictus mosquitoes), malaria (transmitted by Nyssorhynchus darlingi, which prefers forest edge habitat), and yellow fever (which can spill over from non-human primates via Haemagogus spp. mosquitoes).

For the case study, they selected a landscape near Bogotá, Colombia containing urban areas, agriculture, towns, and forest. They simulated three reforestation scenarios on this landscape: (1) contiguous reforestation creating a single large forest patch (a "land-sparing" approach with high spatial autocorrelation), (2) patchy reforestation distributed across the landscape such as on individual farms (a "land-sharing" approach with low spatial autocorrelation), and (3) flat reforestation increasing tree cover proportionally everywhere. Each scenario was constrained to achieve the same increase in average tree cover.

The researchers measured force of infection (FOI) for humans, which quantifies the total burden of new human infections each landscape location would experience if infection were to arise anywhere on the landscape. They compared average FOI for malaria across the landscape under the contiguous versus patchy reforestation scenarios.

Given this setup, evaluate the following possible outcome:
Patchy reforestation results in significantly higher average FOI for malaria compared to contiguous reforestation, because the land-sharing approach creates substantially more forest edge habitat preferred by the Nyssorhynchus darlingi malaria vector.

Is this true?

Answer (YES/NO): NO